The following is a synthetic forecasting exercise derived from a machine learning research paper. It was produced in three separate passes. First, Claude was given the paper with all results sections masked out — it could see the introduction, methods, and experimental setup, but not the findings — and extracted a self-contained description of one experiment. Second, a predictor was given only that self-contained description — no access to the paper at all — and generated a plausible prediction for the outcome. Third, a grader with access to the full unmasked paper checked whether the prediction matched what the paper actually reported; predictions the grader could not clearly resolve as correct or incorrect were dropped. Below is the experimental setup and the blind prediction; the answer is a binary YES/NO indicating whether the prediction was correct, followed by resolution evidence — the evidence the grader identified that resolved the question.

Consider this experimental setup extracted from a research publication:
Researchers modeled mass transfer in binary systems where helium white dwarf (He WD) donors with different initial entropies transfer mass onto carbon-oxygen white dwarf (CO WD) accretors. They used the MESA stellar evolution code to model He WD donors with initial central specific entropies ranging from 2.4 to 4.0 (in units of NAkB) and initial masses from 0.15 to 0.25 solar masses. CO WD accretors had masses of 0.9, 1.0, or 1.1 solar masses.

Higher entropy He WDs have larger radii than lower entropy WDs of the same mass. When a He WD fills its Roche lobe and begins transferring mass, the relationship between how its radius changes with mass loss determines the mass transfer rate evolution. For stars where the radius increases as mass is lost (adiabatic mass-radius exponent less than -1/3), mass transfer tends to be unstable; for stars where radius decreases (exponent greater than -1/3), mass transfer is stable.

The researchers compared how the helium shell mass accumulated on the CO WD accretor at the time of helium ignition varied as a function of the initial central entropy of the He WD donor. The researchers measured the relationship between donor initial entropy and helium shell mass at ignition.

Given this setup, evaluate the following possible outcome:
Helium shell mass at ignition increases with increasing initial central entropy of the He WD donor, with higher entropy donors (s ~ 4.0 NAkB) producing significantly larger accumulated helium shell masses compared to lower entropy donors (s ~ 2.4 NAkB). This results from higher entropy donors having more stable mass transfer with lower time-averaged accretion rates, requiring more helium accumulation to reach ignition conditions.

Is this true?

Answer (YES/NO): YES